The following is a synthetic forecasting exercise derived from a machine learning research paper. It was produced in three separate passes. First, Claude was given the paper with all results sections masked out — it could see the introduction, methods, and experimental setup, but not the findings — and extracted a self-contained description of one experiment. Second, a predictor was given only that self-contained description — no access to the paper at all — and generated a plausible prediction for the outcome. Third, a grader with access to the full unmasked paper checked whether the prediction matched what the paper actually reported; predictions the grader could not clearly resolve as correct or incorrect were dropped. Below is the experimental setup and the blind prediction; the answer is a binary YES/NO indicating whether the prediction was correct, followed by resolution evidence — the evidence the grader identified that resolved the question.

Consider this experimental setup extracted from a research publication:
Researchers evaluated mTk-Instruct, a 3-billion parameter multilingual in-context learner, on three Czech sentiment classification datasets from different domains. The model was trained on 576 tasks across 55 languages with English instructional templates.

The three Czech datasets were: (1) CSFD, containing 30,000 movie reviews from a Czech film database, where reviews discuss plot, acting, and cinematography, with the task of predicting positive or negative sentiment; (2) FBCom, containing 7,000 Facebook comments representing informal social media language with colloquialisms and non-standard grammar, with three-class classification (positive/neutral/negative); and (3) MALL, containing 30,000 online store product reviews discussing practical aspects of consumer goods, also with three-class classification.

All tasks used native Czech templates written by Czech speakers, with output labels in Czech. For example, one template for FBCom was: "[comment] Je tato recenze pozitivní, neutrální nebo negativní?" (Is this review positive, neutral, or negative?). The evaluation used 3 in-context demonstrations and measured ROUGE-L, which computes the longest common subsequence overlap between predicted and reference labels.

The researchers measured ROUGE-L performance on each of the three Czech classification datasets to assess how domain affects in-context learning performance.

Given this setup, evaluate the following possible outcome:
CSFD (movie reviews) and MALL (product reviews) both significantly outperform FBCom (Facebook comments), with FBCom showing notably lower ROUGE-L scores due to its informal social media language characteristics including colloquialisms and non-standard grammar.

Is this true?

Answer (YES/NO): NO